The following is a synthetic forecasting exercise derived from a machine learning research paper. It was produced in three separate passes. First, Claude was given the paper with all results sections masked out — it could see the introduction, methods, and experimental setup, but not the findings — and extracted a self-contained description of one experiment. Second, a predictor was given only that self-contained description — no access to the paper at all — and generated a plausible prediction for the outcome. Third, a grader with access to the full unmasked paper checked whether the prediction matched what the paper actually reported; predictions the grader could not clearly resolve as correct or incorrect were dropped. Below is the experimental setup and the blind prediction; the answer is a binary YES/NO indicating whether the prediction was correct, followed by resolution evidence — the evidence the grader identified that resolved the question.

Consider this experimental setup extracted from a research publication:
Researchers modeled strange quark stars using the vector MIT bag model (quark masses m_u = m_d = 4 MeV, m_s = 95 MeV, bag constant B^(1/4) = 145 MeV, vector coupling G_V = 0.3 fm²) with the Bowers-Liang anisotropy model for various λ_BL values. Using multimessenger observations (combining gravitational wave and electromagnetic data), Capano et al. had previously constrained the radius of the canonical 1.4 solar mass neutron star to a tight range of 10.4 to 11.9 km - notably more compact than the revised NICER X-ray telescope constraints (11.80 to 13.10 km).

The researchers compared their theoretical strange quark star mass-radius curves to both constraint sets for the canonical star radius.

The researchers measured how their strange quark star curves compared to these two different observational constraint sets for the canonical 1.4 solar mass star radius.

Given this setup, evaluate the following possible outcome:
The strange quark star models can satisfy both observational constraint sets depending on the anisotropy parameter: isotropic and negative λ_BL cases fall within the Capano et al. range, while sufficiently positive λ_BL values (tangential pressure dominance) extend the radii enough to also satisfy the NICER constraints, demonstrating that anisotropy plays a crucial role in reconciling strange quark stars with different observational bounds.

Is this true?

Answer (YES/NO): NO